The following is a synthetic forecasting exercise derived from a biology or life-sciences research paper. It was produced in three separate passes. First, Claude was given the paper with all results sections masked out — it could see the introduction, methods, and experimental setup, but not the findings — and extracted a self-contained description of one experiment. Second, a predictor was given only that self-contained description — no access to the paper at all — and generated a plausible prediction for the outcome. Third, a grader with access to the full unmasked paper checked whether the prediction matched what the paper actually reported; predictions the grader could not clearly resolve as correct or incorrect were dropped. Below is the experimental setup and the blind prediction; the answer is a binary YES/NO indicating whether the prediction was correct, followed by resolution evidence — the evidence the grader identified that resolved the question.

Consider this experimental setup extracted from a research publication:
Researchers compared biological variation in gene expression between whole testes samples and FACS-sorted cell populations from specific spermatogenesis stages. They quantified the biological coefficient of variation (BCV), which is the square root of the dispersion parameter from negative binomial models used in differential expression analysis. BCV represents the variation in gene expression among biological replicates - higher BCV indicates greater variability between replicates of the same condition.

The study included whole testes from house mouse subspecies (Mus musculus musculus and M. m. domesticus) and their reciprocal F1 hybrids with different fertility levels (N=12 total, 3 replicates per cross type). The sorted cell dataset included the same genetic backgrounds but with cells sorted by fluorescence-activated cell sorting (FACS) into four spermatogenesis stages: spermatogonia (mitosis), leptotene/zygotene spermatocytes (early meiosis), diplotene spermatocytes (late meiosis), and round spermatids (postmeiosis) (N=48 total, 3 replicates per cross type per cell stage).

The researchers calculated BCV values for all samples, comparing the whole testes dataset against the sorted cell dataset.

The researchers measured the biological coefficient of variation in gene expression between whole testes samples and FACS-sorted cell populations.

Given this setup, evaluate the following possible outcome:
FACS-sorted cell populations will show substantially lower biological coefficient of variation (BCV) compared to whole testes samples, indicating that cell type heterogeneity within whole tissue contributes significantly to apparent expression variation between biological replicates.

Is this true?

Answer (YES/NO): YES